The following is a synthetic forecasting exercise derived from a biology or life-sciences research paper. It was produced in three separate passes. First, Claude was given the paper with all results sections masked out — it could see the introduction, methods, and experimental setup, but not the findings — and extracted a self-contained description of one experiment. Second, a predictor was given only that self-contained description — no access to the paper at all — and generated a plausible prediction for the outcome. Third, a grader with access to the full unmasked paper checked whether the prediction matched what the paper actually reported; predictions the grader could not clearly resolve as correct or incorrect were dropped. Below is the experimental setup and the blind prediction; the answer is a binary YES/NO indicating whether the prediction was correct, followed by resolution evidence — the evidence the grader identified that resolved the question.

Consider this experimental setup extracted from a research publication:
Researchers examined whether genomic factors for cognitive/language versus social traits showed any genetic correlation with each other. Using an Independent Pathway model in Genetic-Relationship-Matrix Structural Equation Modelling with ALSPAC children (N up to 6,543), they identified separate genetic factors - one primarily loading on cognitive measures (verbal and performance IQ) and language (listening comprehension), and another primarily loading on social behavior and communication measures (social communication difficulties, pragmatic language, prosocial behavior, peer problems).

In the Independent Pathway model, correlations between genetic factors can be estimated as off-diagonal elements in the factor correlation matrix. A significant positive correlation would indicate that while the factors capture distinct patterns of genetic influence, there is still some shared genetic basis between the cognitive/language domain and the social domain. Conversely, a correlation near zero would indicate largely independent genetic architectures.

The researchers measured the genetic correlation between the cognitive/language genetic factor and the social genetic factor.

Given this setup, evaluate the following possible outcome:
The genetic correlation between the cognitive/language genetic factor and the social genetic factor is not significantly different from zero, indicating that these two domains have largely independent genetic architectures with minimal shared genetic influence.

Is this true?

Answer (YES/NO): YES